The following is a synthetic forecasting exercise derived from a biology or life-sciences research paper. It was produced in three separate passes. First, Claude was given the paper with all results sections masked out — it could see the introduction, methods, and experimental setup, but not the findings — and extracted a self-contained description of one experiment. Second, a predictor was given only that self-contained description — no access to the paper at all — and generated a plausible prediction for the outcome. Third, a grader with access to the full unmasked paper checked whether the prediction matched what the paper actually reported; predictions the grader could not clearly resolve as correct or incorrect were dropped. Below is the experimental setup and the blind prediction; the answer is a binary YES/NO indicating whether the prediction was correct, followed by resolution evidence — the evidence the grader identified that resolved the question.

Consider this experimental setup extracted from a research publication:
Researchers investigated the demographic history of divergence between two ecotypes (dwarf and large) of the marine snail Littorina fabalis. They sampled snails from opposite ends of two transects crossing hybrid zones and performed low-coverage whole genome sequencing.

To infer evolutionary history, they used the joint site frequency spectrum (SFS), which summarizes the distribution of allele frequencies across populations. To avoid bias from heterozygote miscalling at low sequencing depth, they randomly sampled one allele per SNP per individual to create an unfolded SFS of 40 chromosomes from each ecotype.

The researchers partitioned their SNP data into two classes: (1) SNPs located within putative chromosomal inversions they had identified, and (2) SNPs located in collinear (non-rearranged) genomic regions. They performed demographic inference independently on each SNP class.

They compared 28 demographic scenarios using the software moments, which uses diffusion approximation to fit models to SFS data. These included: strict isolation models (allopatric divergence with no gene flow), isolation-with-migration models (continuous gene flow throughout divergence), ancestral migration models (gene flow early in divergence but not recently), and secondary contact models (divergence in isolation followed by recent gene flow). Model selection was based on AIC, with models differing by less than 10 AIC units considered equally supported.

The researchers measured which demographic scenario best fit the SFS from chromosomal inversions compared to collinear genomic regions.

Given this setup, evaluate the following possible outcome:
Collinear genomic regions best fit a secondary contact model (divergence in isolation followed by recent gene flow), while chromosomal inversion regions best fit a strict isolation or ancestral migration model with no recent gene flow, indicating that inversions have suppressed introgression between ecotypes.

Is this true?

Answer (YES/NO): NO